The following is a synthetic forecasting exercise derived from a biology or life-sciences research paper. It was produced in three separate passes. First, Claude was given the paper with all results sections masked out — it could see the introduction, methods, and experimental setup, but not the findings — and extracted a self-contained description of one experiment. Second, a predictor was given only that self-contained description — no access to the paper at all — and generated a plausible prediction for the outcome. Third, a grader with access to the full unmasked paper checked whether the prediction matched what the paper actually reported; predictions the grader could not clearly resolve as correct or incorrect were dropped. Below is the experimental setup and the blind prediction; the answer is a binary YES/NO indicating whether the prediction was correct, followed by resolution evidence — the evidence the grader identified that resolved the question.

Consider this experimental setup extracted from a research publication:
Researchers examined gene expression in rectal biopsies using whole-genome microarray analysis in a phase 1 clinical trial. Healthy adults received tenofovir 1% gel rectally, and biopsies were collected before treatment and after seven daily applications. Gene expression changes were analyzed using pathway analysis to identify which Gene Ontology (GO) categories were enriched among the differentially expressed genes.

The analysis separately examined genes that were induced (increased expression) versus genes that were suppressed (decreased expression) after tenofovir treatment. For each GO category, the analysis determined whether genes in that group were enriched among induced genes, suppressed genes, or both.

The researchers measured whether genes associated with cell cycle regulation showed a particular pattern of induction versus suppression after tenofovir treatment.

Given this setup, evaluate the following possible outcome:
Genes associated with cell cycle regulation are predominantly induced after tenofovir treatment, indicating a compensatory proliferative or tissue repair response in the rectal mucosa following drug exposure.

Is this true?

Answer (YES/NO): NO